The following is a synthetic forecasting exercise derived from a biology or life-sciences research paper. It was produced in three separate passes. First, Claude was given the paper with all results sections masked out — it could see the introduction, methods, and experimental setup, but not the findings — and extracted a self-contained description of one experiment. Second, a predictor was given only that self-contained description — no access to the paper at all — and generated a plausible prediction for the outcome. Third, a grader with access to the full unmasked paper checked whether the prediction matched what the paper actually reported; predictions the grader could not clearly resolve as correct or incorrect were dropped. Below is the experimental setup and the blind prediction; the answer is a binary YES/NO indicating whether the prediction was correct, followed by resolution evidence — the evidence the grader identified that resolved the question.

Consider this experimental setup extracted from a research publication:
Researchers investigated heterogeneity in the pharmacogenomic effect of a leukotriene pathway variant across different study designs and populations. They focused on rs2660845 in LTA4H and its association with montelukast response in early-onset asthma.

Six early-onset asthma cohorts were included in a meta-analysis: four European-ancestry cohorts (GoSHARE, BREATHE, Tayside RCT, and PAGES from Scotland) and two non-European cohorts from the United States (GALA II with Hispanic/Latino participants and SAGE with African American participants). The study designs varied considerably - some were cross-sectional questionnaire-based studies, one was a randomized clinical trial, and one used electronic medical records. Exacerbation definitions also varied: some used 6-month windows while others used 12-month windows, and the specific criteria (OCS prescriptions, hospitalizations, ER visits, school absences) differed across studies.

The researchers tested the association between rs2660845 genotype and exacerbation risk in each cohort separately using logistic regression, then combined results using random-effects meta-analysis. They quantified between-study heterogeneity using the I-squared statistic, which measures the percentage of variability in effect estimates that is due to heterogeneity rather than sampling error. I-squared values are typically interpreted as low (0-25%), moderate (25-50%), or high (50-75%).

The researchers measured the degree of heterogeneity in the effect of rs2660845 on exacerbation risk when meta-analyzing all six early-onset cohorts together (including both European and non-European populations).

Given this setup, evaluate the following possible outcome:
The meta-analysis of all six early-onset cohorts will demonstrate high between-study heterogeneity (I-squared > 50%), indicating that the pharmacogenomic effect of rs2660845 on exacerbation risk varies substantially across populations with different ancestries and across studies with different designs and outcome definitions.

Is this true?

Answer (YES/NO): YES